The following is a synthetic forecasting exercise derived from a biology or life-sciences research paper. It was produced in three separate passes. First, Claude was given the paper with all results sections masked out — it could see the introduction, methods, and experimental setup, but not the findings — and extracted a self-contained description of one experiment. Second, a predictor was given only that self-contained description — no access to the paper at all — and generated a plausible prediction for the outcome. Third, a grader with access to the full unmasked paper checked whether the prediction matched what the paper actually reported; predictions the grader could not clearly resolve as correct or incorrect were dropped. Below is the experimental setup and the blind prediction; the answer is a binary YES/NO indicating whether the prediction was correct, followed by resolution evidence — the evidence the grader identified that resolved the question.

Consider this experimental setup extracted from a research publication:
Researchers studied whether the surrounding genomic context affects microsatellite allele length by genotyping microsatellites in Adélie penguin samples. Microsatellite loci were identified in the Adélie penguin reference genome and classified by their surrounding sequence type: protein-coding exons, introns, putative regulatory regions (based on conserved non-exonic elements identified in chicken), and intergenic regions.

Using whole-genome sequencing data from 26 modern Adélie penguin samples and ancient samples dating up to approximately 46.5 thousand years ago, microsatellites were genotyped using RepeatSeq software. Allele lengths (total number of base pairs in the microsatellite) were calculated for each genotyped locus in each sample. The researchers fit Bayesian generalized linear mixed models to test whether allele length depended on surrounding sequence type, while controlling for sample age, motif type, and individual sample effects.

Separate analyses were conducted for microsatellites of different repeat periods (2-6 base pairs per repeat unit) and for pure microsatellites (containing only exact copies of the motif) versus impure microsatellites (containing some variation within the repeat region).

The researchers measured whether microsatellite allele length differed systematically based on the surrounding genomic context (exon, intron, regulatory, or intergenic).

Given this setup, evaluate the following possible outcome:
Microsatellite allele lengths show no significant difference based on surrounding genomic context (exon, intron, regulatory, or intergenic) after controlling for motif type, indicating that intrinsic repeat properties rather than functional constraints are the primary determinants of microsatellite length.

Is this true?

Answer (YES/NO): NO